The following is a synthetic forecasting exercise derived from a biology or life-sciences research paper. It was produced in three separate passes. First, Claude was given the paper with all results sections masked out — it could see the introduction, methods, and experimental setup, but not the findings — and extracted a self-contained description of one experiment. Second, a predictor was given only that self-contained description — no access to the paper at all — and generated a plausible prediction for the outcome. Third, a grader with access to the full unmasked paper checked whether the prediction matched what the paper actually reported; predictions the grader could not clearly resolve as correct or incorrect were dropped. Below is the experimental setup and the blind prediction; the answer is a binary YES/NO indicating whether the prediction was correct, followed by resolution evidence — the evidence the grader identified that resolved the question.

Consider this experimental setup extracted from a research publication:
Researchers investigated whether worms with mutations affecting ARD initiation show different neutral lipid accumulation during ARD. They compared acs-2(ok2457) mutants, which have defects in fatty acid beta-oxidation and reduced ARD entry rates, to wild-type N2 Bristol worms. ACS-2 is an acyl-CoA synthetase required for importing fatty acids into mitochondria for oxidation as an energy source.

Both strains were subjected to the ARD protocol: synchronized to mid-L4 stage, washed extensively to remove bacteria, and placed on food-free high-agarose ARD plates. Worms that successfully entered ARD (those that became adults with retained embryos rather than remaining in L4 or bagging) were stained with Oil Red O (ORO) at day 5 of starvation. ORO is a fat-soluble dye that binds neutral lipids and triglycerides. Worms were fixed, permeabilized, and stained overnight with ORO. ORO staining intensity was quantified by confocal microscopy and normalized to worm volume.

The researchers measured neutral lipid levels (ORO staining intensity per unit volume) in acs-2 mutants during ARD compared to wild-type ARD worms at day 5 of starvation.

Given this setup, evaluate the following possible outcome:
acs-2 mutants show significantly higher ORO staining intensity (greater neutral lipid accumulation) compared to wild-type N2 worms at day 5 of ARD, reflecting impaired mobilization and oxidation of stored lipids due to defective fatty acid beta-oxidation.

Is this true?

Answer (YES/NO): NO